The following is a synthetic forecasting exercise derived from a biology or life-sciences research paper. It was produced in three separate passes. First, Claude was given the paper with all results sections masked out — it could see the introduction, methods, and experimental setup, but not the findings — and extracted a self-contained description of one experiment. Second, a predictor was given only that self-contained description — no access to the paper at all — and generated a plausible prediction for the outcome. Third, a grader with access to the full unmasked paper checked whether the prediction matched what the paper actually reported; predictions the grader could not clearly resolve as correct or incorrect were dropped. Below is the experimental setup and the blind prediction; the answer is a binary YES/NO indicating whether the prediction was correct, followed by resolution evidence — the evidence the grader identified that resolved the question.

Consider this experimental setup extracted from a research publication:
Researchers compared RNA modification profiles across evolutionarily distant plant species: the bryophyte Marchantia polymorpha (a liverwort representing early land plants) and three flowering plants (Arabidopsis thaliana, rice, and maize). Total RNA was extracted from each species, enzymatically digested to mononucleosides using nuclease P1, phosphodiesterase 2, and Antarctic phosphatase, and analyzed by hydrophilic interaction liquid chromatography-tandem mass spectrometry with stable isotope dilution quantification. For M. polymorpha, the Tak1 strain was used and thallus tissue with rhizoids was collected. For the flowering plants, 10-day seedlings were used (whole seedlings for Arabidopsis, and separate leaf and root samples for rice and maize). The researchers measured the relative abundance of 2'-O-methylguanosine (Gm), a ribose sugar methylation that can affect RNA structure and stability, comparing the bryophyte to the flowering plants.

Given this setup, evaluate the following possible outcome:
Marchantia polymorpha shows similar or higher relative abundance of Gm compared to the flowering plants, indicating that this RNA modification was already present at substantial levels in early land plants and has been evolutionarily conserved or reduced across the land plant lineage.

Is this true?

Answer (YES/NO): YES